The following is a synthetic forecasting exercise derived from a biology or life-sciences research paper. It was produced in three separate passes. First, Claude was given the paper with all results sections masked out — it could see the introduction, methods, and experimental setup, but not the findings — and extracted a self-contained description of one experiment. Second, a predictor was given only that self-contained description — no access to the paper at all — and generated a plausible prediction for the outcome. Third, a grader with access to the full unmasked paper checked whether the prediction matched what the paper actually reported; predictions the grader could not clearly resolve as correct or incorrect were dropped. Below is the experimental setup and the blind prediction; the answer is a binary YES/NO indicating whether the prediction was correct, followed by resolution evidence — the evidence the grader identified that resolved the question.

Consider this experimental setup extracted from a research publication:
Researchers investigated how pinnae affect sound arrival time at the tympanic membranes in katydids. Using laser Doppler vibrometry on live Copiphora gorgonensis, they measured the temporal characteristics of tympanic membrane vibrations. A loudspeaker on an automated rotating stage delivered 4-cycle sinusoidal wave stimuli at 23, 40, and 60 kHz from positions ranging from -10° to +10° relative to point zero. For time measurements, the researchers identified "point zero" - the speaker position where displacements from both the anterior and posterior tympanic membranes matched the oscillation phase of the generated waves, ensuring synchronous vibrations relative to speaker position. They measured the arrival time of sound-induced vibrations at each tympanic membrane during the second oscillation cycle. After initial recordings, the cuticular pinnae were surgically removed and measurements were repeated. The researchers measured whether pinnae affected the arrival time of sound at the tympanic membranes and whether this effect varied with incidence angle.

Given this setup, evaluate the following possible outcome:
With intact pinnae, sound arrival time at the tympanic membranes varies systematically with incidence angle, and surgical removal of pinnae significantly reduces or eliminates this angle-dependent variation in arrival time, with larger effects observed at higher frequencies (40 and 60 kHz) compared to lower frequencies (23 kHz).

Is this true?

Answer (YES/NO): NO